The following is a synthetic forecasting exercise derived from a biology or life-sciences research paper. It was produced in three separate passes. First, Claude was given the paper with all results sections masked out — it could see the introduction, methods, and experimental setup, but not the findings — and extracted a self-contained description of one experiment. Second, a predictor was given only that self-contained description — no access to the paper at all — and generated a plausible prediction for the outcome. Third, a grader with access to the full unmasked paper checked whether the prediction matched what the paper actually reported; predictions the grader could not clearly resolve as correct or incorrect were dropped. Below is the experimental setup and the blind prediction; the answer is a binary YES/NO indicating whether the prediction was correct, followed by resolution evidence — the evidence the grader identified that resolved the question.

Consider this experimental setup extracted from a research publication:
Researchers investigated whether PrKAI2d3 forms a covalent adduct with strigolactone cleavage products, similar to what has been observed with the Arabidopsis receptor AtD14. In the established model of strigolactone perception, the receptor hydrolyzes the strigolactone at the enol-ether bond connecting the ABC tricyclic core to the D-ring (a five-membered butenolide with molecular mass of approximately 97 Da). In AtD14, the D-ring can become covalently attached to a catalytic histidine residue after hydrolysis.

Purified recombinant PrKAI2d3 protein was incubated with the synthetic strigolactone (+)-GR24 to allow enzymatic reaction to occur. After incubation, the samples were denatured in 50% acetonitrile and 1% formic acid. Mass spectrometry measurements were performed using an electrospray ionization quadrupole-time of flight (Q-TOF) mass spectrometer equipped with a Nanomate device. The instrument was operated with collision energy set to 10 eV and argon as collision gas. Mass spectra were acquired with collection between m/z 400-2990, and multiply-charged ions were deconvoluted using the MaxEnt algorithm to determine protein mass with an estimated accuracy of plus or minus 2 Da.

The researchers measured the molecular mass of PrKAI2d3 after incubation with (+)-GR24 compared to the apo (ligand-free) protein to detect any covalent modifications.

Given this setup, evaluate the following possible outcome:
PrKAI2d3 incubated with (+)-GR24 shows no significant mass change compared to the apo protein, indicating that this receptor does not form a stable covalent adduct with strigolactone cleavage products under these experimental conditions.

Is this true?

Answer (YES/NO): NO